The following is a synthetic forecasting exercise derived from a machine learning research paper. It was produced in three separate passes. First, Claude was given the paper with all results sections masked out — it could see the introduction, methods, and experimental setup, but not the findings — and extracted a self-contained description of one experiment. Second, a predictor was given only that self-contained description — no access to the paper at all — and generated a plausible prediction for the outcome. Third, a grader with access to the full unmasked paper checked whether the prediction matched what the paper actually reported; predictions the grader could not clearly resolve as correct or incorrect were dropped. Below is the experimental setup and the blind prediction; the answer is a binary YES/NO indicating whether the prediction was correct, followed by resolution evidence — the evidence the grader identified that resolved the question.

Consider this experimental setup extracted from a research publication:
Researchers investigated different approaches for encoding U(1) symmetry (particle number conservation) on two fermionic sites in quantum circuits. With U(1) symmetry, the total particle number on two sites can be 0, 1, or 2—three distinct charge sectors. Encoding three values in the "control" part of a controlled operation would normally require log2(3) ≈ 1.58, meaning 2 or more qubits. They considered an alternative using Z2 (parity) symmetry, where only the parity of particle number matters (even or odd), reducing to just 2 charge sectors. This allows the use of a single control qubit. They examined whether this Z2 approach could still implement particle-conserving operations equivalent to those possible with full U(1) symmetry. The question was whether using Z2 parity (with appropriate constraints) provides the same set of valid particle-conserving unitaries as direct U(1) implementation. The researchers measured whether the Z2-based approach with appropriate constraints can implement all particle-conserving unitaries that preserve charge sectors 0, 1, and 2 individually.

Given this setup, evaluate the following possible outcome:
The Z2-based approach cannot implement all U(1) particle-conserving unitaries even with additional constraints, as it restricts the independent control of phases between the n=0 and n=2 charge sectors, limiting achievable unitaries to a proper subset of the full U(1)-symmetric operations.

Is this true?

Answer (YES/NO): NO